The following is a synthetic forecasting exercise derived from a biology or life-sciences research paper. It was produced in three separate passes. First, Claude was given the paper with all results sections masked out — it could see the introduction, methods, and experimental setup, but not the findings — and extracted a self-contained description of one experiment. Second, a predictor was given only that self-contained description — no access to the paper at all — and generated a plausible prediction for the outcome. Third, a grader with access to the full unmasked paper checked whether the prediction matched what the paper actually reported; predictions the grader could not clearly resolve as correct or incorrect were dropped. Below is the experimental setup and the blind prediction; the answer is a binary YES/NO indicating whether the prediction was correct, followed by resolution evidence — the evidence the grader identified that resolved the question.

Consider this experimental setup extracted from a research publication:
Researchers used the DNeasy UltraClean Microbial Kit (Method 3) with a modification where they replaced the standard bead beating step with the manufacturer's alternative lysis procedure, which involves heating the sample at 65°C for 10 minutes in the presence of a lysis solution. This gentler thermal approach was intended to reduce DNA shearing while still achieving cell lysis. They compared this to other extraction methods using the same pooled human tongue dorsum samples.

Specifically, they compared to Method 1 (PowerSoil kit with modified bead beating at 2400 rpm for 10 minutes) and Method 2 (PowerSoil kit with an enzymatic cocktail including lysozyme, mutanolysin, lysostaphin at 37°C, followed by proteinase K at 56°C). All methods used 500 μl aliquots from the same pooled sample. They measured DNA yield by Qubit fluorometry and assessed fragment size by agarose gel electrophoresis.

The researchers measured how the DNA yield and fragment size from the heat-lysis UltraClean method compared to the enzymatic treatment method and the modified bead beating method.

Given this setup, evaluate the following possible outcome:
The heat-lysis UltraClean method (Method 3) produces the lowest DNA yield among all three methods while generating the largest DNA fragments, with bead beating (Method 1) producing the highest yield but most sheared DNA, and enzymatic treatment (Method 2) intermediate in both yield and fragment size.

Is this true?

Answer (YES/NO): NO